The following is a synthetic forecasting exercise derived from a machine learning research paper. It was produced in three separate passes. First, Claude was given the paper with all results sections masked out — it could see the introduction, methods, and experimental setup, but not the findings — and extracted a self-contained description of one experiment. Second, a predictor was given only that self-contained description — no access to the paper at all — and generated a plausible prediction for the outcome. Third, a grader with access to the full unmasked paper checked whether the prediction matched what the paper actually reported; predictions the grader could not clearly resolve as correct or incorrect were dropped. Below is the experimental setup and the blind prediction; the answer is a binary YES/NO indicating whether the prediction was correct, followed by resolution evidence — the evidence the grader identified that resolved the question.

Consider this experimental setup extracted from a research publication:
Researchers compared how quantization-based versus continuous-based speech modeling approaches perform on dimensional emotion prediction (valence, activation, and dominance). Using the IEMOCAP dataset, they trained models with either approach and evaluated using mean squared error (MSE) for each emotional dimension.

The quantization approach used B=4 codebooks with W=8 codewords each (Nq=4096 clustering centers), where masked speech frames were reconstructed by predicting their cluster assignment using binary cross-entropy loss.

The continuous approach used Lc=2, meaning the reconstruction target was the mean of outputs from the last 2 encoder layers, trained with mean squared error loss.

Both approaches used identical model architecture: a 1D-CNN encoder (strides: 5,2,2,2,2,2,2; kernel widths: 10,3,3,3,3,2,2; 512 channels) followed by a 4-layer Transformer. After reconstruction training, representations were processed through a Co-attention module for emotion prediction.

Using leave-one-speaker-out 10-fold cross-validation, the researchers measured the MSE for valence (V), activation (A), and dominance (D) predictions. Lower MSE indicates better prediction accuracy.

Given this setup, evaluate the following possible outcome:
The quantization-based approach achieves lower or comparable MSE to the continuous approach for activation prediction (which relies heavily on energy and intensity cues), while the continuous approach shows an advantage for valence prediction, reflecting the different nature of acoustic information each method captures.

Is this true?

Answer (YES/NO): NO